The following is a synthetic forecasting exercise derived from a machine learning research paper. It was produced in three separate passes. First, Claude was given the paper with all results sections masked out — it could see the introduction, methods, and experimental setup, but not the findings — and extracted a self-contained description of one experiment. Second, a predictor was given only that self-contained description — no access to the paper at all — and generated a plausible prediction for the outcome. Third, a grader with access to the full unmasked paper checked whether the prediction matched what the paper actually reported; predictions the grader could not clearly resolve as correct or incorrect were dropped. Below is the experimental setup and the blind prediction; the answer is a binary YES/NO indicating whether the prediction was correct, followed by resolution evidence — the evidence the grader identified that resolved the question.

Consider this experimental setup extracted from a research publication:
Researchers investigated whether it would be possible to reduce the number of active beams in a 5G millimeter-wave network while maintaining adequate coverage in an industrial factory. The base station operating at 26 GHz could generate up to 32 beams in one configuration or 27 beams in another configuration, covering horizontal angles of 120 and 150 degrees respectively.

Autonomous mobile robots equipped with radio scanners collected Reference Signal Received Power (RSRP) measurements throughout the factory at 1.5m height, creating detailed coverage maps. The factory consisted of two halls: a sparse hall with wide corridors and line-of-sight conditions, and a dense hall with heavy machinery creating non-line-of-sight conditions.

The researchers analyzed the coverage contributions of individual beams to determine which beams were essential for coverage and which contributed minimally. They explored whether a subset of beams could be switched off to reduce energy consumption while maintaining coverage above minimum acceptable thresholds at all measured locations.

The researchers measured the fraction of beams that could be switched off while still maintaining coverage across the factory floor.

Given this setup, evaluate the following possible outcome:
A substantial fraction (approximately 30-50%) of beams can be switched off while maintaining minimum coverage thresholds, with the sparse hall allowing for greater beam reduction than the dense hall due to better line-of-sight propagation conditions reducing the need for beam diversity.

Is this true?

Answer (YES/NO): NO